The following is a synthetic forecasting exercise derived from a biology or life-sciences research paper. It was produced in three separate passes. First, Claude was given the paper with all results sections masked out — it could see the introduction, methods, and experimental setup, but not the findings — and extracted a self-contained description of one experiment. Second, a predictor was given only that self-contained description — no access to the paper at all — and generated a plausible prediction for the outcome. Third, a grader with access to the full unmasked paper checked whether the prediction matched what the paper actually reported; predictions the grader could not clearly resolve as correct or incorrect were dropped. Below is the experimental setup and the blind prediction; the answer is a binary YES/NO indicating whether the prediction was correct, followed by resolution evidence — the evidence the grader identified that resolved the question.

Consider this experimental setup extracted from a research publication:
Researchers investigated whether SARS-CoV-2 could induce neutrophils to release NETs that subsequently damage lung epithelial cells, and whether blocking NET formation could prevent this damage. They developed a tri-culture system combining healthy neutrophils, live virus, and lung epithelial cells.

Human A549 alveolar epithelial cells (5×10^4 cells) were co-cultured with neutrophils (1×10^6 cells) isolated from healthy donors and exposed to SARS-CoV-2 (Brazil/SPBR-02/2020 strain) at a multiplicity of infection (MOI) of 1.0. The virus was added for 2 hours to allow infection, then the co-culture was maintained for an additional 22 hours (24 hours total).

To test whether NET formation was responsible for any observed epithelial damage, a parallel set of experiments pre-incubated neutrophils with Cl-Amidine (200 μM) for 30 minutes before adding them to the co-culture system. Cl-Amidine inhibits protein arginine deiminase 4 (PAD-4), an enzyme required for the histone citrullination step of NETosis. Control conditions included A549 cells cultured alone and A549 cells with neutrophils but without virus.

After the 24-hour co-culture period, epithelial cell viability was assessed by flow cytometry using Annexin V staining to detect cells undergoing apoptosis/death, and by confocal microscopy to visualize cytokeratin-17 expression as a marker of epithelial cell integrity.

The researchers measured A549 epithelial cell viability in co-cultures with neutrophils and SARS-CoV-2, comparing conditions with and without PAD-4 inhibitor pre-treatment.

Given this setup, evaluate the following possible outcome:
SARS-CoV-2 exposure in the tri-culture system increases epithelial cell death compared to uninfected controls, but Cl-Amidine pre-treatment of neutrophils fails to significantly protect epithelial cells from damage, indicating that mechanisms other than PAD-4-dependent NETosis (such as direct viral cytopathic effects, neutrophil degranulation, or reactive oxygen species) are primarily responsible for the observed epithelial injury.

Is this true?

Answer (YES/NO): NO